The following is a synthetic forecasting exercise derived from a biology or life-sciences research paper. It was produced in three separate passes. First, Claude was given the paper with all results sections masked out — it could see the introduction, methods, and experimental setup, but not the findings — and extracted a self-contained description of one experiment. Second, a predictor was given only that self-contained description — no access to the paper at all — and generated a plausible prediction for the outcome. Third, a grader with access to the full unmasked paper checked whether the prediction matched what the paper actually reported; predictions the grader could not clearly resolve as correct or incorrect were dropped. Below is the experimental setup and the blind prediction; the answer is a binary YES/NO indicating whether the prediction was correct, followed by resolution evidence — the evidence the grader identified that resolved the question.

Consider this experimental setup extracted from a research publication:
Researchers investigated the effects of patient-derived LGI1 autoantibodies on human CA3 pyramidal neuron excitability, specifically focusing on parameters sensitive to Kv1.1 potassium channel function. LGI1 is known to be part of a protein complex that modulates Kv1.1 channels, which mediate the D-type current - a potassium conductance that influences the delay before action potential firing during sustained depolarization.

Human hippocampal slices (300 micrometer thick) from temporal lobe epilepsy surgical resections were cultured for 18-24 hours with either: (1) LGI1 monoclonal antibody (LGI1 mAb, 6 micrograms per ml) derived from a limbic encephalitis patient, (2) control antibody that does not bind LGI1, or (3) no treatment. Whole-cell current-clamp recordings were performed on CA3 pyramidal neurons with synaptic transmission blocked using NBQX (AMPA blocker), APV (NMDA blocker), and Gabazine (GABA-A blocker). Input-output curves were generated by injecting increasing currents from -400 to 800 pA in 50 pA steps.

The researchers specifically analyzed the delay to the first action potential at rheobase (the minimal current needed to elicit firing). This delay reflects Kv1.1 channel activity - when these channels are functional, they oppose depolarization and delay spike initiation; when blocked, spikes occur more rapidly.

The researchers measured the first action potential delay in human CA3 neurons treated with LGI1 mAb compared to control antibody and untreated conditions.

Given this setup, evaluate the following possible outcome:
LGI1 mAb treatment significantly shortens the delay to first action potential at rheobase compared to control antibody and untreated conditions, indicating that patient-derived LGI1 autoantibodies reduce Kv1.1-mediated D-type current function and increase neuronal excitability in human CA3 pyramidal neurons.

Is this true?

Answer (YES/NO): YES